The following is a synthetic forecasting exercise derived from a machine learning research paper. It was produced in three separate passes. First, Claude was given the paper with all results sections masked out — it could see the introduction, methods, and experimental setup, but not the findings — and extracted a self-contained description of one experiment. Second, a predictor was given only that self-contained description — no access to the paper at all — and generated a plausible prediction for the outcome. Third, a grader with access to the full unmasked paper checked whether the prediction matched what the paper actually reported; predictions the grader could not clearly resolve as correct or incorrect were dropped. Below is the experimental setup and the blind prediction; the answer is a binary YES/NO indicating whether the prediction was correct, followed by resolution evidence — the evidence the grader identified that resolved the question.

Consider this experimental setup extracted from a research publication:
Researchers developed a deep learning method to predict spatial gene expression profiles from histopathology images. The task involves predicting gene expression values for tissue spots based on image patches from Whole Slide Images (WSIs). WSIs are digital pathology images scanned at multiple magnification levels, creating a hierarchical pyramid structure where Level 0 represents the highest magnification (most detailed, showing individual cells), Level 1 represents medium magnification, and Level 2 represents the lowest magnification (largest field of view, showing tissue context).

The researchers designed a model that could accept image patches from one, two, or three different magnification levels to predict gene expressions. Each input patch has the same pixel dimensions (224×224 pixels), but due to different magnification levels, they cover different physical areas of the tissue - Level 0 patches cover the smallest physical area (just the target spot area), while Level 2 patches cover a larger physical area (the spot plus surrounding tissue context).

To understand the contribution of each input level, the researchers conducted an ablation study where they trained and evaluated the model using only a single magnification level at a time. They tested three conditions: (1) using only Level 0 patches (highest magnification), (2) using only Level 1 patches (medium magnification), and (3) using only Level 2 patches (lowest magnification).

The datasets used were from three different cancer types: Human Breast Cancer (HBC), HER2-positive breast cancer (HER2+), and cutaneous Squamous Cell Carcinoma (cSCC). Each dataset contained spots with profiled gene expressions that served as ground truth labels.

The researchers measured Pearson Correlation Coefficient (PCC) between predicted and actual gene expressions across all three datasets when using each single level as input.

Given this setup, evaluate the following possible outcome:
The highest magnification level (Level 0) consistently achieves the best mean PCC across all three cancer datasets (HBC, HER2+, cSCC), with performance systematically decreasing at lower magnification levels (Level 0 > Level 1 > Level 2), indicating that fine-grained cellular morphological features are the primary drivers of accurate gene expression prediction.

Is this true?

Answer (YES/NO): YES